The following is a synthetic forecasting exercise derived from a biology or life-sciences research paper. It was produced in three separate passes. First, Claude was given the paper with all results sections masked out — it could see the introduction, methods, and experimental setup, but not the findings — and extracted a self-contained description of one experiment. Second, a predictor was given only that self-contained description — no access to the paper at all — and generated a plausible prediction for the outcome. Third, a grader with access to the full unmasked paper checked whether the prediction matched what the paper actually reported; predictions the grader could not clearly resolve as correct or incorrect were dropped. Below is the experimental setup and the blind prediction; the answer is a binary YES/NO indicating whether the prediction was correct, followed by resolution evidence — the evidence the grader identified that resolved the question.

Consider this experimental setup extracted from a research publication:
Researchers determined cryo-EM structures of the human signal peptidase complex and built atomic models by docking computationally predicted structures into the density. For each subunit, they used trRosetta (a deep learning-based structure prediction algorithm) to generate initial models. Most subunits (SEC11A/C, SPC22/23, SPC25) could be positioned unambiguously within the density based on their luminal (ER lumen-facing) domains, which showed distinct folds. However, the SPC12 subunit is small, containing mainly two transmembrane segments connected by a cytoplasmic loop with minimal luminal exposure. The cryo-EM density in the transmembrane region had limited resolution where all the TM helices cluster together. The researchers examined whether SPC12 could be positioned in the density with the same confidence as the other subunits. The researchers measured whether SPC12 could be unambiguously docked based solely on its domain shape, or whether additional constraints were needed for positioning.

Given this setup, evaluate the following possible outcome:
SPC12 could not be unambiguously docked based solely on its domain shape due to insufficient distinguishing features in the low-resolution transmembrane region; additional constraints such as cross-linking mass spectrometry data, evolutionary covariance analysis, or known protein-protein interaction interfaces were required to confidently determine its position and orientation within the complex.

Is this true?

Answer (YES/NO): YES